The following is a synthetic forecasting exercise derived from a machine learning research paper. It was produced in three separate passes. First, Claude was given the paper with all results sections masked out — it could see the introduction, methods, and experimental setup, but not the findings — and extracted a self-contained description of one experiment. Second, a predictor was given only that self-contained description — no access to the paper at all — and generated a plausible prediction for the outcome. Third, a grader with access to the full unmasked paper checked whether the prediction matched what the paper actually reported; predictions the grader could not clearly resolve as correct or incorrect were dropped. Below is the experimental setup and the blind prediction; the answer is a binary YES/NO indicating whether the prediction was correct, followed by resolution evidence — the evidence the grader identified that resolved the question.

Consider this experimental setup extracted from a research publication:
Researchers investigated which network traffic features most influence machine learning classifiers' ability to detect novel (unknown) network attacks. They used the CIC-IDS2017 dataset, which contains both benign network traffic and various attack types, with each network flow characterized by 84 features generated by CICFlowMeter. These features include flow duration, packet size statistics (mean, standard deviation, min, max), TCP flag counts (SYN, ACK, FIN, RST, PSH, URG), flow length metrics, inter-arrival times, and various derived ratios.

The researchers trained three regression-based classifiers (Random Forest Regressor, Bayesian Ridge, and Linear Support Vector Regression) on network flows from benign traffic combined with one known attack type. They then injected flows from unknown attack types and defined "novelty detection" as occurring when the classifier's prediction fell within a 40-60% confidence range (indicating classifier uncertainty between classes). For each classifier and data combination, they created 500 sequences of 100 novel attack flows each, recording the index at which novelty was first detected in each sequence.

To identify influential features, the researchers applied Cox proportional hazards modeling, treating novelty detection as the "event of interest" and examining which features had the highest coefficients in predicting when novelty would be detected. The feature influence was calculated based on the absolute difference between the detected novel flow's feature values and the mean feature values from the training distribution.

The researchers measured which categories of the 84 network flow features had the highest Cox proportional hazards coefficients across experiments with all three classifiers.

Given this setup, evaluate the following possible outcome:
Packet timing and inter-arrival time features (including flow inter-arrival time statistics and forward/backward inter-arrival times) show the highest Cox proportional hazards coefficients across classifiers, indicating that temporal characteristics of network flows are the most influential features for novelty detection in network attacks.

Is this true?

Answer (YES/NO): NO